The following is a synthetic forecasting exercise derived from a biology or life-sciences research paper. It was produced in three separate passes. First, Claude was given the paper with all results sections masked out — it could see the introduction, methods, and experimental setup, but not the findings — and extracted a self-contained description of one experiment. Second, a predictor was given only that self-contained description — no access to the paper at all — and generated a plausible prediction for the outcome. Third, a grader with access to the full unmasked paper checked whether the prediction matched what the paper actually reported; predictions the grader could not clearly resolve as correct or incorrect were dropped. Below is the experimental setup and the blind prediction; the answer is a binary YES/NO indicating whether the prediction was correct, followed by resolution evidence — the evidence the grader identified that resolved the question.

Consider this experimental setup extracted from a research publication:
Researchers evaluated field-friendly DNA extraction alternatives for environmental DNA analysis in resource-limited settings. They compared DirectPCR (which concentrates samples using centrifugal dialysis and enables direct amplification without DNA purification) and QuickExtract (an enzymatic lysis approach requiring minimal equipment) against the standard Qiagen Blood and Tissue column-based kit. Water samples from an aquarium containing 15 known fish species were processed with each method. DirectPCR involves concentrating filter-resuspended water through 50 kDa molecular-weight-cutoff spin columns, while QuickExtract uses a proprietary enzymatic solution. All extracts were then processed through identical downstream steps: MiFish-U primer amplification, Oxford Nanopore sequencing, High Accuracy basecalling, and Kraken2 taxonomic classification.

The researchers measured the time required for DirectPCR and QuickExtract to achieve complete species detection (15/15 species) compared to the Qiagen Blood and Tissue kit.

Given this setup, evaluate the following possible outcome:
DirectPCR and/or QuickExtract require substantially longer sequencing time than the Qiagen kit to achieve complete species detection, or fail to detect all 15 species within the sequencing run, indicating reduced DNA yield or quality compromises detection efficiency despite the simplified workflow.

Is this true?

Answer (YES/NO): YES